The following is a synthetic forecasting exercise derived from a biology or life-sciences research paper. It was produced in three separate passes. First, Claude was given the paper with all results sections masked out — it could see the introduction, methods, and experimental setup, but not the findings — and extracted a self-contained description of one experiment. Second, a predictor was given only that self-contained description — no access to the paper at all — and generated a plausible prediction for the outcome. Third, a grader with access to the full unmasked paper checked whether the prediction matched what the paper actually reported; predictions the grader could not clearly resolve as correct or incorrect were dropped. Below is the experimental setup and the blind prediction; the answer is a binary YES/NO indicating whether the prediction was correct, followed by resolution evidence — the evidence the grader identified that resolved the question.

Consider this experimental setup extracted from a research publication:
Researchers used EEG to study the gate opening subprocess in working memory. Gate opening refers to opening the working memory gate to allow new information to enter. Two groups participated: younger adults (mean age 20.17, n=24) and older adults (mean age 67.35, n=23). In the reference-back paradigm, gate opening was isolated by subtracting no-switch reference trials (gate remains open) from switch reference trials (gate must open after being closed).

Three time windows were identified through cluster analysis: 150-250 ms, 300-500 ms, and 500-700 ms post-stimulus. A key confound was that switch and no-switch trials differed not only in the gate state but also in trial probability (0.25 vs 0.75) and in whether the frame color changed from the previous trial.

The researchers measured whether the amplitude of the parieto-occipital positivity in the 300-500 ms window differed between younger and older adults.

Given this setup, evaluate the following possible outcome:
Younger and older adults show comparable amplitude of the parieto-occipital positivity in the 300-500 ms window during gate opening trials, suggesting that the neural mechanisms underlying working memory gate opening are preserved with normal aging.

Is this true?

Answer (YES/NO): NO